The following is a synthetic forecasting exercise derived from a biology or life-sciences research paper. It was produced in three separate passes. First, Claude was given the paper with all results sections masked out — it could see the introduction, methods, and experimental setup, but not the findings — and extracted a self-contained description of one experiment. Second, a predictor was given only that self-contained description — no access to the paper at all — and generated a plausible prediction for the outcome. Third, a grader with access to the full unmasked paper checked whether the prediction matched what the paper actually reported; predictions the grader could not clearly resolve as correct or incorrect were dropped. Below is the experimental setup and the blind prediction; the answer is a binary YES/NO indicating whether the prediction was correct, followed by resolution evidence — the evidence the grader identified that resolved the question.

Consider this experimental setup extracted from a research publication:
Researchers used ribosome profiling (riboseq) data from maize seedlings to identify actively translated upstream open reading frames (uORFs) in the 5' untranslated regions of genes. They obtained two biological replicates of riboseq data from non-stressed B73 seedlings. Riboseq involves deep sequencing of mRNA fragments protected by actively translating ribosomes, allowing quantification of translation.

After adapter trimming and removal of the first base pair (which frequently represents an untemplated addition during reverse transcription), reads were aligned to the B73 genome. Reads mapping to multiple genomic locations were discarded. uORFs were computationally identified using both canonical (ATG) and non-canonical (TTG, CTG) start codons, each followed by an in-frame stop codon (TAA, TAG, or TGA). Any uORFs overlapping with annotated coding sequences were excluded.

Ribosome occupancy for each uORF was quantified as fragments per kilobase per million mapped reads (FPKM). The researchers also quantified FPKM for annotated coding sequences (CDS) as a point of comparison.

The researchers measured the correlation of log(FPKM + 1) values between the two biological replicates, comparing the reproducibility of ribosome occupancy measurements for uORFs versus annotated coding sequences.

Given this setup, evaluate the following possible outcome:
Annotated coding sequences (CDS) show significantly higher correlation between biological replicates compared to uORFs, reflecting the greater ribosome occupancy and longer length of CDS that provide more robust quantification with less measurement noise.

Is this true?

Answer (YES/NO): YES